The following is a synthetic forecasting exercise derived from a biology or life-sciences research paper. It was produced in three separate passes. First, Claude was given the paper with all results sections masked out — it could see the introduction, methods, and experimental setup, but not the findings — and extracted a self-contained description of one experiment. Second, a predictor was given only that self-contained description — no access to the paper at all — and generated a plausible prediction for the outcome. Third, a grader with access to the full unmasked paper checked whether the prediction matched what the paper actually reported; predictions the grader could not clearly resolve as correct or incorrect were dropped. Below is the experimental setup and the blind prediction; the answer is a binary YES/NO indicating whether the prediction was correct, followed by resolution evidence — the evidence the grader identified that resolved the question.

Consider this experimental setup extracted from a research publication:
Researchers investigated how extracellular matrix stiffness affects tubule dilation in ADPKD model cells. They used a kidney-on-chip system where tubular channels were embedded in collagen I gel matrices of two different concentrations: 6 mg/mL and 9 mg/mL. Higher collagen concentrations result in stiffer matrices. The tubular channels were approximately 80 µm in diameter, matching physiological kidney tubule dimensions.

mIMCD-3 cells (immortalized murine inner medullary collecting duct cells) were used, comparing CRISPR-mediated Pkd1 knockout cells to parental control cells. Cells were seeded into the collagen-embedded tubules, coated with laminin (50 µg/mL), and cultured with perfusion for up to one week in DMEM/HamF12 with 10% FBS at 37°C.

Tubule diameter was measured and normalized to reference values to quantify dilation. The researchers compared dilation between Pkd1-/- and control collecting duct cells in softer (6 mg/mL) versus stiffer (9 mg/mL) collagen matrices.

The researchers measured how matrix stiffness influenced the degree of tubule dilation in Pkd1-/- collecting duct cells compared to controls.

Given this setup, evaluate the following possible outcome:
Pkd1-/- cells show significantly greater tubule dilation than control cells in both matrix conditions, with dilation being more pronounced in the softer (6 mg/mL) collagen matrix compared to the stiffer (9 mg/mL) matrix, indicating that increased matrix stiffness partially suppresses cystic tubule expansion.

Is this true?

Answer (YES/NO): NO